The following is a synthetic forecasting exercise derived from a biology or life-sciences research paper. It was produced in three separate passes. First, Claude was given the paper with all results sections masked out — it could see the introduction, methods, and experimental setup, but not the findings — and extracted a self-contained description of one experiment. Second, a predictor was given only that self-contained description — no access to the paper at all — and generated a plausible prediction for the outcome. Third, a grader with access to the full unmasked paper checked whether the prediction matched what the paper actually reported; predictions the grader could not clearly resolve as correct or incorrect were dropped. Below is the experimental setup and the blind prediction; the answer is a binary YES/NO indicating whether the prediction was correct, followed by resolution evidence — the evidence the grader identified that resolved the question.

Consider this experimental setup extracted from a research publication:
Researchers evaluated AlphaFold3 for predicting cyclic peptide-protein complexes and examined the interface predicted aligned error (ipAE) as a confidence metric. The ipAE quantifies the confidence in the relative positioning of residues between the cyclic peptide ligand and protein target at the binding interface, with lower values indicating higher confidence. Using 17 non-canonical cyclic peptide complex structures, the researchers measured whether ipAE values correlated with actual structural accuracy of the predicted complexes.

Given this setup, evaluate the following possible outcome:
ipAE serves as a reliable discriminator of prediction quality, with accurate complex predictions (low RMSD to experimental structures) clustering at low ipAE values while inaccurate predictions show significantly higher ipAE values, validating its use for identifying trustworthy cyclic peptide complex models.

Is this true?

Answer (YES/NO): NO